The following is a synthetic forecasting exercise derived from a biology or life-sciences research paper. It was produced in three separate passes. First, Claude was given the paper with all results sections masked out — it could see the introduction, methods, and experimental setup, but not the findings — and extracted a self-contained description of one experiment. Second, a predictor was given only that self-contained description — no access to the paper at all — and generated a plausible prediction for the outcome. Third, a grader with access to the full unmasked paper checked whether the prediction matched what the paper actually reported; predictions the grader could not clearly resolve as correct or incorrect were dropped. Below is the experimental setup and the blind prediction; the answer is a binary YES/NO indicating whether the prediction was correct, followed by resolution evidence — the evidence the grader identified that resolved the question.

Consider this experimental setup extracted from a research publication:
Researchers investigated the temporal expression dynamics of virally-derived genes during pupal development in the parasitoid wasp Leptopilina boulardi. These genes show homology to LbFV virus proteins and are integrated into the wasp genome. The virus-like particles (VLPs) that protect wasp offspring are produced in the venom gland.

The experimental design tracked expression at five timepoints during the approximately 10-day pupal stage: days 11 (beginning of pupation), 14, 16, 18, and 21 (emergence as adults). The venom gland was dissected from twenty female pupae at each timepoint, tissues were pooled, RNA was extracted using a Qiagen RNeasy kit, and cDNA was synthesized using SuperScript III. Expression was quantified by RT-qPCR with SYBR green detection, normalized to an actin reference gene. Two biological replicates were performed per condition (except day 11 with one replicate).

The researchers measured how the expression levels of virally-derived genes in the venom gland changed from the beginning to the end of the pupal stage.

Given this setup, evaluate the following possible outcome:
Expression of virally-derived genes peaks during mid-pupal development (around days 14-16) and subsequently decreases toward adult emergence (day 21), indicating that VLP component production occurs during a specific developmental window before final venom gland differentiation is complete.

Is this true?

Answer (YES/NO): NO